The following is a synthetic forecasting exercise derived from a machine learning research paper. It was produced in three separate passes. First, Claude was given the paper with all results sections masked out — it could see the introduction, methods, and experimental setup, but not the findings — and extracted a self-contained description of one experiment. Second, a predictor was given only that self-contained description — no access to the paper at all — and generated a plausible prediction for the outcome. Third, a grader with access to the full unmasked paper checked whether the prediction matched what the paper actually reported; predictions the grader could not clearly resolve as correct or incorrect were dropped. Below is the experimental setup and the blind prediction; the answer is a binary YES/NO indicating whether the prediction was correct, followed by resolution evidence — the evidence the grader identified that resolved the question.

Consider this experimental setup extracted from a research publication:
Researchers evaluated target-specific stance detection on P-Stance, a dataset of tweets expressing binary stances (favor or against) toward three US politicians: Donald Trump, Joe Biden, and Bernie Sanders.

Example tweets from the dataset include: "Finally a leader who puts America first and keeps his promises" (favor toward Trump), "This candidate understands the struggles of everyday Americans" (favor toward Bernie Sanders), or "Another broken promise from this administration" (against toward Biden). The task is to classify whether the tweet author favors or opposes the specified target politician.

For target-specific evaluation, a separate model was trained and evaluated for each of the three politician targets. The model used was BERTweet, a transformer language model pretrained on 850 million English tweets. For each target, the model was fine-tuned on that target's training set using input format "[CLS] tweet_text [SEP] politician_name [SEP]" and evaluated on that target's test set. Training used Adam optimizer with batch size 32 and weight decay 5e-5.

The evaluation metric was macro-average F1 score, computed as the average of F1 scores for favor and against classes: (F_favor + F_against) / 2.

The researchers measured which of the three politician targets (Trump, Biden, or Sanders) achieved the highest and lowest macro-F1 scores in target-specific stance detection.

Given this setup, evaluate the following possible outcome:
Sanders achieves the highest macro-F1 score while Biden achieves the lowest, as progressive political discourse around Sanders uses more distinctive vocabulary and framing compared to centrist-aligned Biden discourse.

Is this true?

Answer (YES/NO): NO